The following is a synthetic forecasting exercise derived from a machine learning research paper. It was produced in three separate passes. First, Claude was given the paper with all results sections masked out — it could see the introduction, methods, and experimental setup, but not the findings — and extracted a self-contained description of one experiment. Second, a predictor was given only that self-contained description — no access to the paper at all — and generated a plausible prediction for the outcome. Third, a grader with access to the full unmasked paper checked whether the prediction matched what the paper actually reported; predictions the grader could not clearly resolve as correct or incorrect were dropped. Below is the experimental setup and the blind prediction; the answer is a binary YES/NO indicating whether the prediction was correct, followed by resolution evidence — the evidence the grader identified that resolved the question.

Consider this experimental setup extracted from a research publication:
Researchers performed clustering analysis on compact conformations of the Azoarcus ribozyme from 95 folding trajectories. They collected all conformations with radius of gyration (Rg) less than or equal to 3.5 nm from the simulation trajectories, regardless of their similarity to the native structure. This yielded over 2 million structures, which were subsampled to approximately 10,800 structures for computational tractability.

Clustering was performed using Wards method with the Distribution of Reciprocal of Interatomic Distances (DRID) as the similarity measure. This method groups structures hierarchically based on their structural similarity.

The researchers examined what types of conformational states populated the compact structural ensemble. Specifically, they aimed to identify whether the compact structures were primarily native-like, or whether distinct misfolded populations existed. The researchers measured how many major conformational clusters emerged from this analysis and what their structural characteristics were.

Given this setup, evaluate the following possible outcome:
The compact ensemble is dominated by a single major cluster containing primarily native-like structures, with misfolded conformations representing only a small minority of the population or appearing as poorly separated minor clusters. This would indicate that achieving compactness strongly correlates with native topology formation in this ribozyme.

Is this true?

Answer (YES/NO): NO